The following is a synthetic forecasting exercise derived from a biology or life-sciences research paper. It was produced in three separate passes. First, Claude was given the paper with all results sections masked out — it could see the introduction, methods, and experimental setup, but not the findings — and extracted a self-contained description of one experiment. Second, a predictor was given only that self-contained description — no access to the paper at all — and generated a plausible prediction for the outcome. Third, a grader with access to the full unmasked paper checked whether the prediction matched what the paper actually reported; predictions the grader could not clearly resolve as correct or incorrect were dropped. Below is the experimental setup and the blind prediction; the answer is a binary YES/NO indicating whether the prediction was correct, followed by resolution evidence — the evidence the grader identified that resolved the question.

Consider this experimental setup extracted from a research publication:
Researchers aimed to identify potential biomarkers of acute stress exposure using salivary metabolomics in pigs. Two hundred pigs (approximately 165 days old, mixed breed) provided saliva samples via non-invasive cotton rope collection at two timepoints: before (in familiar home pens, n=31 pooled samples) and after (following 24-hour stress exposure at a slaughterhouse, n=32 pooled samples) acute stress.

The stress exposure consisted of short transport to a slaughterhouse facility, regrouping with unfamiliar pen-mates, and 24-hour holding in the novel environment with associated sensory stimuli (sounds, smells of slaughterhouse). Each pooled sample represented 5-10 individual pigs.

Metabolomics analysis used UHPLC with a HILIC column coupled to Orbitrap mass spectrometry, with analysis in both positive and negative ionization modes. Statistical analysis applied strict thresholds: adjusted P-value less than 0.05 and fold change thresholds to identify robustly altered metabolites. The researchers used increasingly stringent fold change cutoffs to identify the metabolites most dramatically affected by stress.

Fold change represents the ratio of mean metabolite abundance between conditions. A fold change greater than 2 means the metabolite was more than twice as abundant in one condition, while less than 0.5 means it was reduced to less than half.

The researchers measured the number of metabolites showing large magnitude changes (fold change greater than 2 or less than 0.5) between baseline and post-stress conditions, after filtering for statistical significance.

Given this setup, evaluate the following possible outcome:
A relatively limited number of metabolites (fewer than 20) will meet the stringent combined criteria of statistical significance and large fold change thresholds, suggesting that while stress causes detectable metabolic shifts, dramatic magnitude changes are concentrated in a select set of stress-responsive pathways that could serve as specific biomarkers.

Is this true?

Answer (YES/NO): NO